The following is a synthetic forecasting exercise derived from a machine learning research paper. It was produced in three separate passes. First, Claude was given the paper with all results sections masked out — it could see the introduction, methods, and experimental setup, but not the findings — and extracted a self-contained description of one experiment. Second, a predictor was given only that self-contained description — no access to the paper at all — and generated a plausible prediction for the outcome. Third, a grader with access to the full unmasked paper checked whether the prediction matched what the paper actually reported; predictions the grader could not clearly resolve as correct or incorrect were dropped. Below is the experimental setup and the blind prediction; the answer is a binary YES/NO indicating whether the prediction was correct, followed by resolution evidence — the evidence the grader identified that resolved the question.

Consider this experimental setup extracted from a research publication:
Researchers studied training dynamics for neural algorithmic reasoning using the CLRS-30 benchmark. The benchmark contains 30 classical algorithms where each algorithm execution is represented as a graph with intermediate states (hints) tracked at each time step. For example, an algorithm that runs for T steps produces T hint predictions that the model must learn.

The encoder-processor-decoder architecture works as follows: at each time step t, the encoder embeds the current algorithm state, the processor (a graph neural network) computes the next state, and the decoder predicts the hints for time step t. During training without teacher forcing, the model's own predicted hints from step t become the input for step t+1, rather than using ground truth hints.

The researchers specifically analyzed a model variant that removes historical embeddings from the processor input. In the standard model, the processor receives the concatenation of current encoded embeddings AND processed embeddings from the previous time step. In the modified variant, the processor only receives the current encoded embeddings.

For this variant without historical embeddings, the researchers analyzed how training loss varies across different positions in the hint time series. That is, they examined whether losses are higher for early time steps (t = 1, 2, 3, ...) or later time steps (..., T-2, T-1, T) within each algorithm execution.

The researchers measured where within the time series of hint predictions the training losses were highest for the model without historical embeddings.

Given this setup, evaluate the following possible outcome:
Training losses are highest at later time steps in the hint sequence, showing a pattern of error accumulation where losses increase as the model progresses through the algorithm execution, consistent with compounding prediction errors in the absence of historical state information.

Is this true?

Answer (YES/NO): YES